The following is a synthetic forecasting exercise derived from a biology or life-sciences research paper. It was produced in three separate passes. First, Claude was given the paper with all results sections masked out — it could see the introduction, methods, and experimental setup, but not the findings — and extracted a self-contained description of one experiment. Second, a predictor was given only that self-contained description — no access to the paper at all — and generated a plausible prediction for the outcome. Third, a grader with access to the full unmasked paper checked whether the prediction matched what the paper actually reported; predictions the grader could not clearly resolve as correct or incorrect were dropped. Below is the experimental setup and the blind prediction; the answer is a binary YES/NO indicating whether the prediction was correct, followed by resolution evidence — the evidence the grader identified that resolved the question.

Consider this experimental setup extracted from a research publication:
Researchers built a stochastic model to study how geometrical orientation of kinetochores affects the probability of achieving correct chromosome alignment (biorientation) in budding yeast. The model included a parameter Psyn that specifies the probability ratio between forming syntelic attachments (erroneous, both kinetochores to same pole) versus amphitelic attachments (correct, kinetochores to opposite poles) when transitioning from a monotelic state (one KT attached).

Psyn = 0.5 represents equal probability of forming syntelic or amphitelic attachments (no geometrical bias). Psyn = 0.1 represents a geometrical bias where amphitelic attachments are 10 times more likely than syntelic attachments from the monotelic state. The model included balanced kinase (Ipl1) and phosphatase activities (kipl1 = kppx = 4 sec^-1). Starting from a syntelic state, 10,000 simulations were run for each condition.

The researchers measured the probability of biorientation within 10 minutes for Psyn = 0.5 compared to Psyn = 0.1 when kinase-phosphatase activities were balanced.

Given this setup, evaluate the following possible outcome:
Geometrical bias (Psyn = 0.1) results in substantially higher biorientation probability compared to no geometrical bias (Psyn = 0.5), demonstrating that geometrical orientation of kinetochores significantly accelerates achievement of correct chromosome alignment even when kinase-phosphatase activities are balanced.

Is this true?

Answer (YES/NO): NO